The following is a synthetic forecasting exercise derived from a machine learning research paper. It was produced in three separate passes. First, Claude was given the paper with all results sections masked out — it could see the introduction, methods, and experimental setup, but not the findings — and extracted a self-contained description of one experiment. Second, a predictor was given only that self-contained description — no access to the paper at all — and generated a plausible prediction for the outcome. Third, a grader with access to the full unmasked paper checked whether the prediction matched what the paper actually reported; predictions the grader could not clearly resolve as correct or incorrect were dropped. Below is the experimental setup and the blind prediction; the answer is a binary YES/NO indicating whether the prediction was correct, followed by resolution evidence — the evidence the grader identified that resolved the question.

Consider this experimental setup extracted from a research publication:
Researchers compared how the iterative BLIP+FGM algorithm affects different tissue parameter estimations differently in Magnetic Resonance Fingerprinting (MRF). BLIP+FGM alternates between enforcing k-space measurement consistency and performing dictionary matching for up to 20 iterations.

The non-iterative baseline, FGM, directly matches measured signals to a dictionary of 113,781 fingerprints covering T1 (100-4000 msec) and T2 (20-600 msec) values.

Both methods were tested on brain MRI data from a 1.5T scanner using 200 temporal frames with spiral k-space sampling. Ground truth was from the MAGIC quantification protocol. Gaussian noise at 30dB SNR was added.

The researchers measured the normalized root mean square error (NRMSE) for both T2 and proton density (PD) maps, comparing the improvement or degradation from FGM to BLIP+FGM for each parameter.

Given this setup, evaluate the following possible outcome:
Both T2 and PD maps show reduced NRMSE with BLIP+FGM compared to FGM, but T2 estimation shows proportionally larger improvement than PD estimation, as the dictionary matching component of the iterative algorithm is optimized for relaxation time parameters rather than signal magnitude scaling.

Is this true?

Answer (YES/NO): NO